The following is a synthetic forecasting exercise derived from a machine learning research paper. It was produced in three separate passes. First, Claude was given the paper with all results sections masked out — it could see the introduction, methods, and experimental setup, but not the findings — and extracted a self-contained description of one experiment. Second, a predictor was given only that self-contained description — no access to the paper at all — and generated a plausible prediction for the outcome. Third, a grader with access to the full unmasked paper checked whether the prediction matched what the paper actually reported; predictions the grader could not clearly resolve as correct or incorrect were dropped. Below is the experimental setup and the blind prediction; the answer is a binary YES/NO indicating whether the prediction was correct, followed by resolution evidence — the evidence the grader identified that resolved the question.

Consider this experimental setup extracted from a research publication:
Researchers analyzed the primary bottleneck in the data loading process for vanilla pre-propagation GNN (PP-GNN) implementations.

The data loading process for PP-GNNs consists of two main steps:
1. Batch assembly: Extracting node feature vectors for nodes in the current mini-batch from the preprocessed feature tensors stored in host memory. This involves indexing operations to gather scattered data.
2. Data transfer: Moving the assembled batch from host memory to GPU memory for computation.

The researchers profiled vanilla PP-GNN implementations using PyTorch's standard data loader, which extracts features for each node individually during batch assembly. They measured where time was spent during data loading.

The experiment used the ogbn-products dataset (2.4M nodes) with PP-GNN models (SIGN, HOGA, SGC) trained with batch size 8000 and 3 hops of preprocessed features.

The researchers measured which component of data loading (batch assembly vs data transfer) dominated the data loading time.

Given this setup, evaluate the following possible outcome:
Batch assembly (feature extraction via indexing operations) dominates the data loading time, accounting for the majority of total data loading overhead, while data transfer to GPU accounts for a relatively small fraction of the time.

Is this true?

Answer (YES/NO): YES